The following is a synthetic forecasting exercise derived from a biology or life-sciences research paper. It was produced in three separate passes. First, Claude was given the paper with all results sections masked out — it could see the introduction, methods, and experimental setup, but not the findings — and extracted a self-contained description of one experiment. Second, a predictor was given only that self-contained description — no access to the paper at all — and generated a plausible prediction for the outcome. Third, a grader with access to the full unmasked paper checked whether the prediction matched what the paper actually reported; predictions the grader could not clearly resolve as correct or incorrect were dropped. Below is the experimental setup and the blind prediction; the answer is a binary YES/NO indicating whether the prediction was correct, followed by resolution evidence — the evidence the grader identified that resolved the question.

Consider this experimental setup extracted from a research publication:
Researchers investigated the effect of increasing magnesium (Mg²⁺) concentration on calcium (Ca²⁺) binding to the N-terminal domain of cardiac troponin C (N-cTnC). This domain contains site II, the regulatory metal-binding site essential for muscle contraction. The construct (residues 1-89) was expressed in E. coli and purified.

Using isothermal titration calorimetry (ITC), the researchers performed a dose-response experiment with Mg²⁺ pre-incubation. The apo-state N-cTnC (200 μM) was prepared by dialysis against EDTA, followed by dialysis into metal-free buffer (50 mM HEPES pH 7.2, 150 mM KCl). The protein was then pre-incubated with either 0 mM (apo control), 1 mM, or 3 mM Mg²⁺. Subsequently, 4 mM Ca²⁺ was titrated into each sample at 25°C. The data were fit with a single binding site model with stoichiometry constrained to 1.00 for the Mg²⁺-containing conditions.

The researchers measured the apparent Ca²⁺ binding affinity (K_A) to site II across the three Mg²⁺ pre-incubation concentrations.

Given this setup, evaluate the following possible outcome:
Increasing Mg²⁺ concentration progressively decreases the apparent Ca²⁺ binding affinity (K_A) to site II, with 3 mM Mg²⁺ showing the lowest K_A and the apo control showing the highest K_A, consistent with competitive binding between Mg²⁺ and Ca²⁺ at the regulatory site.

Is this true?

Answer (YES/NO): YES